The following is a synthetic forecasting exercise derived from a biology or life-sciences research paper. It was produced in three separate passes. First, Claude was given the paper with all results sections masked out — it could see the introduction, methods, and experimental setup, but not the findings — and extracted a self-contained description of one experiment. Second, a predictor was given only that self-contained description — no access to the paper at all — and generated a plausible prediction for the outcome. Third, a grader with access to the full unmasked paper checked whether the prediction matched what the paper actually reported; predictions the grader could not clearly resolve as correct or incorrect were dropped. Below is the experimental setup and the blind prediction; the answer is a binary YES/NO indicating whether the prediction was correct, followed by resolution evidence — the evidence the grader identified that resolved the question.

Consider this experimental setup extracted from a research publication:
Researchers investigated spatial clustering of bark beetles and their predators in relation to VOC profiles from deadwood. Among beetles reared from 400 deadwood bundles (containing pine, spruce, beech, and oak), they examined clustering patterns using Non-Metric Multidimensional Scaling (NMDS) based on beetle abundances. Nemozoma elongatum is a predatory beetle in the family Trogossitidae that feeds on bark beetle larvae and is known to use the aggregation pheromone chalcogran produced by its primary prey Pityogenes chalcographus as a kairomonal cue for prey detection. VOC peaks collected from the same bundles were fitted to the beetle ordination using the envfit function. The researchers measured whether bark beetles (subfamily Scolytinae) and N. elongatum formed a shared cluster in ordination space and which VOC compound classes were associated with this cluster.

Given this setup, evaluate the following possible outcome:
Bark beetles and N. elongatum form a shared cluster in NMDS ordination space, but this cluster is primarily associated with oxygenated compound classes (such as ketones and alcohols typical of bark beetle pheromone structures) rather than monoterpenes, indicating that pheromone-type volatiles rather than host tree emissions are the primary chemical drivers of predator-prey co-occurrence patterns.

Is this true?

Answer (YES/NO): NO